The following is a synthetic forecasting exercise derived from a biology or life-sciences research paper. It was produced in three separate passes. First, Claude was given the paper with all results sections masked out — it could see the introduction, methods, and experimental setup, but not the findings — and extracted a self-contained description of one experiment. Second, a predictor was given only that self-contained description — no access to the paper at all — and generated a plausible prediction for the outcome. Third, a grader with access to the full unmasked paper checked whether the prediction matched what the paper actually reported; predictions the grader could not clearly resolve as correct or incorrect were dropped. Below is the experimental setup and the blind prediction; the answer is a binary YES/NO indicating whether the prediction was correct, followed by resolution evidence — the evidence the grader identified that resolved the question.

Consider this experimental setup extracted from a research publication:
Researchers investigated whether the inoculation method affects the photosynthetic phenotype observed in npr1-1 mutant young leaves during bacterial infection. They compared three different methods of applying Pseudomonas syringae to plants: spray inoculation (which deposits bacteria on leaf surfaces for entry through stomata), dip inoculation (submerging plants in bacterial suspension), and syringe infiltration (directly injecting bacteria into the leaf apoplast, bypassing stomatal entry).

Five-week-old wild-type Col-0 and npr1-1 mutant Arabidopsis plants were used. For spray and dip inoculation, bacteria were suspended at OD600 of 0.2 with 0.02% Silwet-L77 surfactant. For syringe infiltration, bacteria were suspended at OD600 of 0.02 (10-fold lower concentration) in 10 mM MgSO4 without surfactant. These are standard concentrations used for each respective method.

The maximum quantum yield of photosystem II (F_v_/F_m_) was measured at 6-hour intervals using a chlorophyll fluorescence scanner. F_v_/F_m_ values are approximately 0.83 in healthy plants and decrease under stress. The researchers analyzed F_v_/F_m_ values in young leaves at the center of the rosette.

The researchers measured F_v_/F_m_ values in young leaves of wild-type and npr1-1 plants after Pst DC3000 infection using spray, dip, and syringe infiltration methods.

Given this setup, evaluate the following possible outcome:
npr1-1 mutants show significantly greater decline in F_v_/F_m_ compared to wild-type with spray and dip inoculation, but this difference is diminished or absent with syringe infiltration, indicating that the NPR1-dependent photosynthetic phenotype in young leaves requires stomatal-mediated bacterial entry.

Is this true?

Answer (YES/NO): NO